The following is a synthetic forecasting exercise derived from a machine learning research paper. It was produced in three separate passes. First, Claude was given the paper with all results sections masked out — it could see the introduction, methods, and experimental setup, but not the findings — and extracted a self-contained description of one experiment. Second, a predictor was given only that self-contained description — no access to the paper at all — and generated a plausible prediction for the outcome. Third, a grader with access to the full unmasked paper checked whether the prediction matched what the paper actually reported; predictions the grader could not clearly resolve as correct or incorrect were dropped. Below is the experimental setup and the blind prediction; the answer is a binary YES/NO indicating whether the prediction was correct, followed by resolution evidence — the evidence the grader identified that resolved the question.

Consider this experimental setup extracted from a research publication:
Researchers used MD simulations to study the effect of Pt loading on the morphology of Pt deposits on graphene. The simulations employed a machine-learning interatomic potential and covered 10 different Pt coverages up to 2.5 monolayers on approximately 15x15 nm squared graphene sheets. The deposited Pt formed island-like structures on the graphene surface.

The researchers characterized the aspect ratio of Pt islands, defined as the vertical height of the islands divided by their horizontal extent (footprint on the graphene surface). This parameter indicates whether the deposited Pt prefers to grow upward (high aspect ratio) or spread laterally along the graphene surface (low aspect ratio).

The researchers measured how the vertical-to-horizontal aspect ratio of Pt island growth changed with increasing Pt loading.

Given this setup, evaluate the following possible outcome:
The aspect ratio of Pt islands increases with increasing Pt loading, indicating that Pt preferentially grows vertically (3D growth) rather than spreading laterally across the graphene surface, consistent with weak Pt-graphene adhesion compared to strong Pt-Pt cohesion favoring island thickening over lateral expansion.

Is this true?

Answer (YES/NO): NO